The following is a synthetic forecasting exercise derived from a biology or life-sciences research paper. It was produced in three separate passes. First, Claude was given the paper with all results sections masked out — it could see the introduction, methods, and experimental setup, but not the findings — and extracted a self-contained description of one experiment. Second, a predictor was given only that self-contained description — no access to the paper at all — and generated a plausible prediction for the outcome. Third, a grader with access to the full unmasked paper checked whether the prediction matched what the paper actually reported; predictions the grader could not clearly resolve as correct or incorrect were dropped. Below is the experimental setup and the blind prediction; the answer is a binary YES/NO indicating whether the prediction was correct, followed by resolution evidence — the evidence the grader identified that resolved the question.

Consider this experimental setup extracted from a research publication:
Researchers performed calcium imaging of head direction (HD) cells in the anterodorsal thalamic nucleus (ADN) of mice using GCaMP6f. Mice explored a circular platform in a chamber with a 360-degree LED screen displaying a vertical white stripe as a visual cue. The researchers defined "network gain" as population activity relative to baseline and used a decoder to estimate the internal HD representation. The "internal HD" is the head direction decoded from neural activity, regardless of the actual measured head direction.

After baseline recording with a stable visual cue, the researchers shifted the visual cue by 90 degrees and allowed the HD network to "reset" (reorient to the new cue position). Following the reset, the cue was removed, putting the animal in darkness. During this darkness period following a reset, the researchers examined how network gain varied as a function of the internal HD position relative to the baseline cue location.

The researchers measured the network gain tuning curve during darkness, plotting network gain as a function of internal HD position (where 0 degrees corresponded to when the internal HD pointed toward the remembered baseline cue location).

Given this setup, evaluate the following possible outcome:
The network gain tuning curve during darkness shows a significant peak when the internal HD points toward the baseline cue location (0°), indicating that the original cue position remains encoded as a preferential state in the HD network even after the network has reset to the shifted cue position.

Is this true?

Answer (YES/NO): YES